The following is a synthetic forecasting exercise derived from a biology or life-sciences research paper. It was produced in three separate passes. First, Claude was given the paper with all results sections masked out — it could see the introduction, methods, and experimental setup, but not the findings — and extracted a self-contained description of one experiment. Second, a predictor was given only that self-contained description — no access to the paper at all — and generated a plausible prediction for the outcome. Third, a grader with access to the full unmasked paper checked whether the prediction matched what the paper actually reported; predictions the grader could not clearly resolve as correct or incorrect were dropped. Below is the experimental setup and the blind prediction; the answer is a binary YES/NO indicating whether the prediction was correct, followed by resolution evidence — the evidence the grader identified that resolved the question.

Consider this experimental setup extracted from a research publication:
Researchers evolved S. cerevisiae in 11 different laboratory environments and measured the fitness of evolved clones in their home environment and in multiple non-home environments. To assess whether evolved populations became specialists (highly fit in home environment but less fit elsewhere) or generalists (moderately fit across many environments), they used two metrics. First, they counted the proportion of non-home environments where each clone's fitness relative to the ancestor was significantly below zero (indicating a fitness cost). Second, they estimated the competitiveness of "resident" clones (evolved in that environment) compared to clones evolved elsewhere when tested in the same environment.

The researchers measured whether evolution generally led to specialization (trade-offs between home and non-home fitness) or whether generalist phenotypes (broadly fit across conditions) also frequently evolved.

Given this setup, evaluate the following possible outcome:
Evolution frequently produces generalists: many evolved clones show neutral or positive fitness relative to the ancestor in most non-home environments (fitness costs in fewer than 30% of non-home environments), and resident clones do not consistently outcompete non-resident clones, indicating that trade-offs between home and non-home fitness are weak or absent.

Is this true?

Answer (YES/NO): NO